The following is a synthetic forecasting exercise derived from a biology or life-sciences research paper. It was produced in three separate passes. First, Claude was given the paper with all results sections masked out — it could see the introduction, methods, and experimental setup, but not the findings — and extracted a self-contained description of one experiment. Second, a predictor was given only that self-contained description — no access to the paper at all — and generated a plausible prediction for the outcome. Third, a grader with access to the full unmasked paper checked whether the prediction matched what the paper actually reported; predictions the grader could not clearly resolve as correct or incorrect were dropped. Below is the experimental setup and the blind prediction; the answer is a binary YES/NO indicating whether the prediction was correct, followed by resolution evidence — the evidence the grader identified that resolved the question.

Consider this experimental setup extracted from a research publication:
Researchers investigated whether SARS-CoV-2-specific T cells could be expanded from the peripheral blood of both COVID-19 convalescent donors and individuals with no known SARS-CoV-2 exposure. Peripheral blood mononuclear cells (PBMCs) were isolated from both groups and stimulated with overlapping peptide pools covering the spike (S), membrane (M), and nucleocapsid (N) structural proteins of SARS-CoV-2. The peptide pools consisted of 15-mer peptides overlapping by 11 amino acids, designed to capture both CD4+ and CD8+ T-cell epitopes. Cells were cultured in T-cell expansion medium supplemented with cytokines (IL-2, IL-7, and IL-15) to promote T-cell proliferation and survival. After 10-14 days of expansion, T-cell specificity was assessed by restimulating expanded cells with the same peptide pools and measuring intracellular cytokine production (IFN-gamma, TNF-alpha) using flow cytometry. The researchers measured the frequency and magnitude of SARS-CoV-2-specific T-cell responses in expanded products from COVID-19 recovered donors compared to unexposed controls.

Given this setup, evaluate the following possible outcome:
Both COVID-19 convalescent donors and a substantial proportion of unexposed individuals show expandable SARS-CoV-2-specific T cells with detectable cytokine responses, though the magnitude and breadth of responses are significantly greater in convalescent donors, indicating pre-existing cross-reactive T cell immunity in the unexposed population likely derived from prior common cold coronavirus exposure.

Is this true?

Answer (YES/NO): YES